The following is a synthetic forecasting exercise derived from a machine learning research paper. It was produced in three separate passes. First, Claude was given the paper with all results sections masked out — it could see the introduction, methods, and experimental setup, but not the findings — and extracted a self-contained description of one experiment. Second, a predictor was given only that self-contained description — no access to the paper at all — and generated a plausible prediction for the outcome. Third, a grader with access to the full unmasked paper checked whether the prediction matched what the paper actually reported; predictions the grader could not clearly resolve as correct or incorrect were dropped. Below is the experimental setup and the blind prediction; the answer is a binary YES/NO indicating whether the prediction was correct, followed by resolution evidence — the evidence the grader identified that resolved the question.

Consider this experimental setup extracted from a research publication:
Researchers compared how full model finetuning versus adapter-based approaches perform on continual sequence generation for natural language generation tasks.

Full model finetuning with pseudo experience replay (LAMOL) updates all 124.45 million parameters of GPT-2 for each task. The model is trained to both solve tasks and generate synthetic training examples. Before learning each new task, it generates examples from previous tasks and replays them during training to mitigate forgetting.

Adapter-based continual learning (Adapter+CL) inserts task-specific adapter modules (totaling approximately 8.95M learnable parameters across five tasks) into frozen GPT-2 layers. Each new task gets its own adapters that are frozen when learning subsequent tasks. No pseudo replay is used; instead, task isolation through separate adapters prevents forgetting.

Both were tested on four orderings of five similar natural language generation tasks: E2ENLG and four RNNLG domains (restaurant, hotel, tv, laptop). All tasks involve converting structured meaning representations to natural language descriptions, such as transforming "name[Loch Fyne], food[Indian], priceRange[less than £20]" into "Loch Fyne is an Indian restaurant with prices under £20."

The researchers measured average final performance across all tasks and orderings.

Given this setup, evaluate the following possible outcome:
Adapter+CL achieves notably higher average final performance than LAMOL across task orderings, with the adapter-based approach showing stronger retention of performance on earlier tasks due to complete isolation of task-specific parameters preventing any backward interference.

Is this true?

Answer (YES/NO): NO